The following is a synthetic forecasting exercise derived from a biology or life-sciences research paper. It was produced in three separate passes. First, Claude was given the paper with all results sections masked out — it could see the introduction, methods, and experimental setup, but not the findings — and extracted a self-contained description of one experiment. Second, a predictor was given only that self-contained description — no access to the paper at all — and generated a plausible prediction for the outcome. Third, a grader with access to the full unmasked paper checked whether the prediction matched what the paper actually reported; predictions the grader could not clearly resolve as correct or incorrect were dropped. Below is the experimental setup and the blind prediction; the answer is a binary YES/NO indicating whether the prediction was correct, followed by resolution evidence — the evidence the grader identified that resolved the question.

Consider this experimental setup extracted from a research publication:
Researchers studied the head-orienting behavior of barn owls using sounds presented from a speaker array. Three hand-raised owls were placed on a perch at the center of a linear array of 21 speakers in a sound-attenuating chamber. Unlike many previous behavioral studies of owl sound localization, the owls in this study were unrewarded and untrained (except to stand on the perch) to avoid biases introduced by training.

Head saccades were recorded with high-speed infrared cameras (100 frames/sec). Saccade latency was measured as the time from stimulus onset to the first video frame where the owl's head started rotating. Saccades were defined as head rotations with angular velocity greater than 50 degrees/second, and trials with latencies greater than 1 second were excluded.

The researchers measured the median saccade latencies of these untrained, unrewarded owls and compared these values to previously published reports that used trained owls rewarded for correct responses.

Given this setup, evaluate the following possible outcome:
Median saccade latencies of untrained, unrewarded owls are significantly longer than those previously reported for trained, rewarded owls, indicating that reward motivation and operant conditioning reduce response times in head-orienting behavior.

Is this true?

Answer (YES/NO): YES